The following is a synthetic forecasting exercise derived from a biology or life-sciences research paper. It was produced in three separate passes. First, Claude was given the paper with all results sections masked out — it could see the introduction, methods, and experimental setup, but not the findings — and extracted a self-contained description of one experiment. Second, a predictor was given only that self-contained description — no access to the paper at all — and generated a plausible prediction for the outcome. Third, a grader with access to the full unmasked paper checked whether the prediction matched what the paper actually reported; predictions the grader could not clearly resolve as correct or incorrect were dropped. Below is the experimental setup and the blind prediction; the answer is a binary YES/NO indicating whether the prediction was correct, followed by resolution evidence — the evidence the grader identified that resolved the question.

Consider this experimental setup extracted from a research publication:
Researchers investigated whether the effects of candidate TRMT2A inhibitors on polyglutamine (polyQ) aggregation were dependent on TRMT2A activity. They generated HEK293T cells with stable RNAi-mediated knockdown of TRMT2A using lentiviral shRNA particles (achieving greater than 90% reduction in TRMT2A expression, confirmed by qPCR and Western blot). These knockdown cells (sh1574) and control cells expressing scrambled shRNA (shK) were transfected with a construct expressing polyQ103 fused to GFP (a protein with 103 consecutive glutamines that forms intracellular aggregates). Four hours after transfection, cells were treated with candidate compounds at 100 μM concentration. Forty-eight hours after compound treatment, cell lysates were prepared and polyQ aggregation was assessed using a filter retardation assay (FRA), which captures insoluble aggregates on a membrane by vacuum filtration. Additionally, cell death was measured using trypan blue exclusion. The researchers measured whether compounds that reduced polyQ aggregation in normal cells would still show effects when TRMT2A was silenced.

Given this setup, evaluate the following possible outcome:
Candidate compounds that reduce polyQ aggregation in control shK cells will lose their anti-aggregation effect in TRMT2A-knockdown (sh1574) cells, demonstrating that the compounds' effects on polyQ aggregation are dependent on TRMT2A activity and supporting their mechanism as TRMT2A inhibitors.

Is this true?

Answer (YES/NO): YES